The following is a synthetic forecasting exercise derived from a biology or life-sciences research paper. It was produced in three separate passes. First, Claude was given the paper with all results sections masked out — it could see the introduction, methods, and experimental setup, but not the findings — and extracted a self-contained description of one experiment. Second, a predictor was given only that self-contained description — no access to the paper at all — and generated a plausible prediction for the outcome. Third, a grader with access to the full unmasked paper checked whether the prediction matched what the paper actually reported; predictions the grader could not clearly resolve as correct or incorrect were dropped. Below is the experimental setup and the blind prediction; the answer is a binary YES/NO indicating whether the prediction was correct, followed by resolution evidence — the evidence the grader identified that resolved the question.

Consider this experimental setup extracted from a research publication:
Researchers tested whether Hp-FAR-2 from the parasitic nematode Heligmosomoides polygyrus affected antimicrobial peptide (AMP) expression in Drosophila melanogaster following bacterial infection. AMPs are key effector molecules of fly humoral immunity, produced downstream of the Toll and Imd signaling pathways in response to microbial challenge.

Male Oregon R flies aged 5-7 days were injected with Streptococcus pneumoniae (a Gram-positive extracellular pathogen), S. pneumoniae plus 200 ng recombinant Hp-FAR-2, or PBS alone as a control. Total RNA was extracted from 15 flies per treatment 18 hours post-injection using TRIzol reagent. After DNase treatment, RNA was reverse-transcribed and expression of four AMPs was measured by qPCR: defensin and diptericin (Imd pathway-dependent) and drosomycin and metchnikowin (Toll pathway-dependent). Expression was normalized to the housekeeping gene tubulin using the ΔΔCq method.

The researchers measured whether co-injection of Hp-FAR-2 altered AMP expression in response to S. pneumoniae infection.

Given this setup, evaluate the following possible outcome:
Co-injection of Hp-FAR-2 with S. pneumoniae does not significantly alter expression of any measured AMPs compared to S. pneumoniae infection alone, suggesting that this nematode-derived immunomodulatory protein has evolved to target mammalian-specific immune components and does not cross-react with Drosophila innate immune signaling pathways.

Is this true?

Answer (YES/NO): YES